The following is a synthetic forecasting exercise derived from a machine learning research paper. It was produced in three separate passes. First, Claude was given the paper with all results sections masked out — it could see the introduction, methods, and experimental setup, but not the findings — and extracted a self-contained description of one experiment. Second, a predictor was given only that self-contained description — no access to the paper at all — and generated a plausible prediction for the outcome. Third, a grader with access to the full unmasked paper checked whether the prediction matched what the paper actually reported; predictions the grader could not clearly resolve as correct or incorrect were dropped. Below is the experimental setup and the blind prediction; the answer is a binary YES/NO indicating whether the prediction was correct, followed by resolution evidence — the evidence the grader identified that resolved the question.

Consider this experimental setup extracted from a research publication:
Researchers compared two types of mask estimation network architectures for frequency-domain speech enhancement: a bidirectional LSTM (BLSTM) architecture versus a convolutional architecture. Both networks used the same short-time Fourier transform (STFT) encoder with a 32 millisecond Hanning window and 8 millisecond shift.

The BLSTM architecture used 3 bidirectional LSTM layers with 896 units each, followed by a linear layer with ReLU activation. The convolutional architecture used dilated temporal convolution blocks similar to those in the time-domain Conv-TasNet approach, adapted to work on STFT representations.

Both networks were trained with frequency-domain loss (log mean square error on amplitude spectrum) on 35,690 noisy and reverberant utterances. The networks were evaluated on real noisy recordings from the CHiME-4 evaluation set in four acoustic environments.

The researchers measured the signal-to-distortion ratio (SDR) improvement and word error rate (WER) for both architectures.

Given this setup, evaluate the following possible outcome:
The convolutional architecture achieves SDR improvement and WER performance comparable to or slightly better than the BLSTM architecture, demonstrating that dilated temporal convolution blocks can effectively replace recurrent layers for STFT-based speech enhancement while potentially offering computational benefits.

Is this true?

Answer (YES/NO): NO